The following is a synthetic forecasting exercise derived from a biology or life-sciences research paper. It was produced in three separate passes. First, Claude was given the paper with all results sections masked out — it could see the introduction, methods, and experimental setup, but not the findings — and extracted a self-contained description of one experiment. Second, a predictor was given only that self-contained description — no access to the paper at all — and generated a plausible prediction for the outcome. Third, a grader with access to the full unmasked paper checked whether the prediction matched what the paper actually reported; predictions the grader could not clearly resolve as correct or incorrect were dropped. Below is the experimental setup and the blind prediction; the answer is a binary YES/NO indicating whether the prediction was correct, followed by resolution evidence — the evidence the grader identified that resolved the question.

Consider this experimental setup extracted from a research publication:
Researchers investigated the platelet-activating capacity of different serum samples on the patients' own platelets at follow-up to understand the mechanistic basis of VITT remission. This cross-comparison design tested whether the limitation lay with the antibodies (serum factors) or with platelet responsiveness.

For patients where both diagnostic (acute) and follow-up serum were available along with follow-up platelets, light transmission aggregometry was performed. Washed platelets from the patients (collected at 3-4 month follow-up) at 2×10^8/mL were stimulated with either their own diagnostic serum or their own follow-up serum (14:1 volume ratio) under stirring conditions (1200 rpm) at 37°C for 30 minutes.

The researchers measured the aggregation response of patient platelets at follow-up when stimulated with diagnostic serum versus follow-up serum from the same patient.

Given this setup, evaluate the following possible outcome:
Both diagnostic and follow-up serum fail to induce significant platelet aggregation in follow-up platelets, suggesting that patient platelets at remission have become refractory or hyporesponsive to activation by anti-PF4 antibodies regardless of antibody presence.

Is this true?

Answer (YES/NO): NO